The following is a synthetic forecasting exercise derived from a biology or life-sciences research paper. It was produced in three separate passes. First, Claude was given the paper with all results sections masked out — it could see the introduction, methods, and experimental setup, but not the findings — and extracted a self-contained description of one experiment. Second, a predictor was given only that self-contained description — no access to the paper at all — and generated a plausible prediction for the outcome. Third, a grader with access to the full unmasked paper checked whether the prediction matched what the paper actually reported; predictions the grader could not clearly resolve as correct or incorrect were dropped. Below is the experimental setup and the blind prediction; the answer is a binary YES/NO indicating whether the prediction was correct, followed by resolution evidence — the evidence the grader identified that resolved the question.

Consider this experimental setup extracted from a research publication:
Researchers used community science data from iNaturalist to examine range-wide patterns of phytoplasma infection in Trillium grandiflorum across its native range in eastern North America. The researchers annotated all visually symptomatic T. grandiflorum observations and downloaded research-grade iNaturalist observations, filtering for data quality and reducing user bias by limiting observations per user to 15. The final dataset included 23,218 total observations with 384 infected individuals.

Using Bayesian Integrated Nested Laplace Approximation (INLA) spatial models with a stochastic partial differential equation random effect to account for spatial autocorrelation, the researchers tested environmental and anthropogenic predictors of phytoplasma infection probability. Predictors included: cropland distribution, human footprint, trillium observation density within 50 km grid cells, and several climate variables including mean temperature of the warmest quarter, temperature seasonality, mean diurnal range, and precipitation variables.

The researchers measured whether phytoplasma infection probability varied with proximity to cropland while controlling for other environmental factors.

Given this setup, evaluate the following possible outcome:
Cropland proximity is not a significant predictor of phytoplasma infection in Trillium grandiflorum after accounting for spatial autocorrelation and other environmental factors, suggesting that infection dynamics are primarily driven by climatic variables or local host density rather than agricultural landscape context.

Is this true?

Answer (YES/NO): NO